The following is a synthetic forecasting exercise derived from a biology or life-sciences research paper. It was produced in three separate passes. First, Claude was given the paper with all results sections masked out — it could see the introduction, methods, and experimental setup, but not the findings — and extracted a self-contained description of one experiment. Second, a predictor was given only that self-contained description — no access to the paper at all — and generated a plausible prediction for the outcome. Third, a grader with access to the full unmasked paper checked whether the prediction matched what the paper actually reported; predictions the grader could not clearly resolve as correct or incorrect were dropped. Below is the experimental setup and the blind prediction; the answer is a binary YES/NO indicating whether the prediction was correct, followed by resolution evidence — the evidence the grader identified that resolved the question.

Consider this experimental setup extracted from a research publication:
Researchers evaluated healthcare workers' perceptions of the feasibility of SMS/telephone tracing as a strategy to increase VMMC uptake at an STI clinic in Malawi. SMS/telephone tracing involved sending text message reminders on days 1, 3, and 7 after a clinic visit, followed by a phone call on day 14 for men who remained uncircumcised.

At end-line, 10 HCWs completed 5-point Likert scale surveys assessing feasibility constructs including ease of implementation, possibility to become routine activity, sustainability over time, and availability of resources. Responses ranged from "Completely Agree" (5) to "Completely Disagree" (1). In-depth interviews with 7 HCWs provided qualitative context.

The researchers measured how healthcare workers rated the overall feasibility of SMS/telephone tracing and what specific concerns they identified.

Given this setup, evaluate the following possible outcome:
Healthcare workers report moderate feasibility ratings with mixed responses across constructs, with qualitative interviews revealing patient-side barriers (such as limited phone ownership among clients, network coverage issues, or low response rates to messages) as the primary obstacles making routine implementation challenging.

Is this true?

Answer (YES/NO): NO